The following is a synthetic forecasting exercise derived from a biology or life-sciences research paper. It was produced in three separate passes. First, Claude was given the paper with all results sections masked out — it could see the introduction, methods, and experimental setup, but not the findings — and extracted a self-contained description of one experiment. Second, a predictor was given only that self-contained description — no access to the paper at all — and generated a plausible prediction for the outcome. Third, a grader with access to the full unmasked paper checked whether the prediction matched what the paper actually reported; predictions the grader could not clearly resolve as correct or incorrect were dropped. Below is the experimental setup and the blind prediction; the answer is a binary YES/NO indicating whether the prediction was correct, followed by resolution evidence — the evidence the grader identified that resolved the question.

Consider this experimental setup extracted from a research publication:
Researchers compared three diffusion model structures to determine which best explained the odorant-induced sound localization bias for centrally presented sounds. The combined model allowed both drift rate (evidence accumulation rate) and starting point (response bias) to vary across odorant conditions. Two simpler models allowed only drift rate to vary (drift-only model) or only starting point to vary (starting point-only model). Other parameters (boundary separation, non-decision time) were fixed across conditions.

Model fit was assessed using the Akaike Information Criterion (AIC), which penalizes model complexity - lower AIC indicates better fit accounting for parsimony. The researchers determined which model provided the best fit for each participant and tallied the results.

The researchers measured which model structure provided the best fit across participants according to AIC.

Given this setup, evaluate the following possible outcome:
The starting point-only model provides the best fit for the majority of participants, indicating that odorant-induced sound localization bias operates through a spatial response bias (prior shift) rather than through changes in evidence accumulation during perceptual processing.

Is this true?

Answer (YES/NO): NO